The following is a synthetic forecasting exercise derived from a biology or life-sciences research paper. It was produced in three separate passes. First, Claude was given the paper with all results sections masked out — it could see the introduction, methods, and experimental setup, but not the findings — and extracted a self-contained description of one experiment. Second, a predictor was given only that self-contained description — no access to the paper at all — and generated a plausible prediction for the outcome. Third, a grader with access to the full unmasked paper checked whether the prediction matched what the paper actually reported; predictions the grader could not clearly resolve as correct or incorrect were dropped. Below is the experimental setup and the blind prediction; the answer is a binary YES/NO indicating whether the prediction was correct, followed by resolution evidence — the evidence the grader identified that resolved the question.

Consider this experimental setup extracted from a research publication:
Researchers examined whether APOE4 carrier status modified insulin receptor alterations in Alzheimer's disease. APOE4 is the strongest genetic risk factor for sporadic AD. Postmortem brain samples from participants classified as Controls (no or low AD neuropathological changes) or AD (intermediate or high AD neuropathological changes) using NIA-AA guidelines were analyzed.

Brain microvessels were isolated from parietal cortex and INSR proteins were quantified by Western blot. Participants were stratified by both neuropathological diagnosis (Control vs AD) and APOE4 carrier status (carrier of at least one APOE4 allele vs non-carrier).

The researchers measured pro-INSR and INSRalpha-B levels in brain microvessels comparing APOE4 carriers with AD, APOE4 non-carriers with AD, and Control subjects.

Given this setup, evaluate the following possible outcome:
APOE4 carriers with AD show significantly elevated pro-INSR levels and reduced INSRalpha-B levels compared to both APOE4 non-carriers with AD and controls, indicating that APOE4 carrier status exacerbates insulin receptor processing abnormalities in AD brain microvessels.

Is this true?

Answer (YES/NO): NO